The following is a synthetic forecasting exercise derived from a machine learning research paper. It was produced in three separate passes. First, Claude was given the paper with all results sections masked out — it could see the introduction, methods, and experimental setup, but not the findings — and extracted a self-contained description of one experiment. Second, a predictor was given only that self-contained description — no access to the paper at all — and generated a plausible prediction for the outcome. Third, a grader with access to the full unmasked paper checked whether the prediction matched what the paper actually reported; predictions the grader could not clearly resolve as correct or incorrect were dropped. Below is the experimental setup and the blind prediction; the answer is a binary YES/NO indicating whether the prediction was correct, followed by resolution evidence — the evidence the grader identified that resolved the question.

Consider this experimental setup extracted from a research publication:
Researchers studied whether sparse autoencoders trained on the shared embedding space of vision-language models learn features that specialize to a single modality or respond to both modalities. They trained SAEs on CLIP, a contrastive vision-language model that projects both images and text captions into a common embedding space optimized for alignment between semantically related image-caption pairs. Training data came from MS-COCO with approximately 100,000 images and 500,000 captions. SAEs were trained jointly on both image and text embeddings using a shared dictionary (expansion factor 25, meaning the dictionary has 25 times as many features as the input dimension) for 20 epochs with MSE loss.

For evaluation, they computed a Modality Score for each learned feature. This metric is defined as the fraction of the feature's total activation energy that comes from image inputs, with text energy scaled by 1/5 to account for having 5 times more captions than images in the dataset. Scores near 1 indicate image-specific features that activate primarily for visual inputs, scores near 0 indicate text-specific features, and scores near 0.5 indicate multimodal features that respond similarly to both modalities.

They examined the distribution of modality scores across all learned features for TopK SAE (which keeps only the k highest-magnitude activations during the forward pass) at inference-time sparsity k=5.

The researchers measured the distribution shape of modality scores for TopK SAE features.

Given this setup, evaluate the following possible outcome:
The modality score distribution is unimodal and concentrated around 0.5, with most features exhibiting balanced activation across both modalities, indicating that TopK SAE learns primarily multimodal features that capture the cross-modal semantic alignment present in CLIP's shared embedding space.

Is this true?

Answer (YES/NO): NO